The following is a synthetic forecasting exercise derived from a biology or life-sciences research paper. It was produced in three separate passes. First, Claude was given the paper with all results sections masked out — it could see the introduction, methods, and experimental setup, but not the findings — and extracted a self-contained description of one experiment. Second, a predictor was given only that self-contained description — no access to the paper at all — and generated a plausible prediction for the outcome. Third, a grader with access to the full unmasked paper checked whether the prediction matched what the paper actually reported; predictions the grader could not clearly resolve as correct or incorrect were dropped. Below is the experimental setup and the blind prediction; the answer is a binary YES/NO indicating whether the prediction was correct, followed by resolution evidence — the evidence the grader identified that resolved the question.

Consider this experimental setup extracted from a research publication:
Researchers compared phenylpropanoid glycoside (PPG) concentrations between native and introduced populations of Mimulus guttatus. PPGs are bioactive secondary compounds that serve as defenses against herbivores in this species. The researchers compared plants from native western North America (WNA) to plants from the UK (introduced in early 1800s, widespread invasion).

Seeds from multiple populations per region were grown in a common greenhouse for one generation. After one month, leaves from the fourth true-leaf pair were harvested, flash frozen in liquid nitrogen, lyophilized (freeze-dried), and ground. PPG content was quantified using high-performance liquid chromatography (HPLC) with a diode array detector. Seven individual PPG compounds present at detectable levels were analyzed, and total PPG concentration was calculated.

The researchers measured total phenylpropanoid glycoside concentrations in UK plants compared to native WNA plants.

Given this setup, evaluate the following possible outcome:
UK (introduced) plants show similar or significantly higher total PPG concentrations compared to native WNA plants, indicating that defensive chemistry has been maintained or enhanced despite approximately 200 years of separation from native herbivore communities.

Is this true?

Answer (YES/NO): NO